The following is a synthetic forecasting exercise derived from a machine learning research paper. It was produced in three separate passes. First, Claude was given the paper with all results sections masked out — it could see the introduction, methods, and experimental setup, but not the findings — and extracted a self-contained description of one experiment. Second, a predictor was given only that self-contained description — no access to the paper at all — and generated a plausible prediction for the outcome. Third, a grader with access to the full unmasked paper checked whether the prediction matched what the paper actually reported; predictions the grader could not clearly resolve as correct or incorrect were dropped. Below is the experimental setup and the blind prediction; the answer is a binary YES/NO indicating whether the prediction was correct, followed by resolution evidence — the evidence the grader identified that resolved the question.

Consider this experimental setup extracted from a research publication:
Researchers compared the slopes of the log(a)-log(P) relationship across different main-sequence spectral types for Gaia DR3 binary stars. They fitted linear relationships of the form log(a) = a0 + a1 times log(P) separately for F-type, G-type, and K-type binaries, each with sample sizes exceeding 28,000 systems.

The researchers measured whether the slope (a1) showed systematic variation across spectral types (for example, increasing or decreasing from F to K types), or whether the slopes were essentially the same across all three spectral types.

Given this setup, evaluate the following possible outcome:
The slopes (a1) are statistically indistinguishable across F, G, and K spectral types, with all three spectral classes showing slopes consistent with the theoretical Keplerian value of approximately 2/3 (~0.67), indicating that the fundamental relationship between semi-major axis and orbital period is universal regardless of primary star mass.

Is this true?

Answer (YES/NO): NO